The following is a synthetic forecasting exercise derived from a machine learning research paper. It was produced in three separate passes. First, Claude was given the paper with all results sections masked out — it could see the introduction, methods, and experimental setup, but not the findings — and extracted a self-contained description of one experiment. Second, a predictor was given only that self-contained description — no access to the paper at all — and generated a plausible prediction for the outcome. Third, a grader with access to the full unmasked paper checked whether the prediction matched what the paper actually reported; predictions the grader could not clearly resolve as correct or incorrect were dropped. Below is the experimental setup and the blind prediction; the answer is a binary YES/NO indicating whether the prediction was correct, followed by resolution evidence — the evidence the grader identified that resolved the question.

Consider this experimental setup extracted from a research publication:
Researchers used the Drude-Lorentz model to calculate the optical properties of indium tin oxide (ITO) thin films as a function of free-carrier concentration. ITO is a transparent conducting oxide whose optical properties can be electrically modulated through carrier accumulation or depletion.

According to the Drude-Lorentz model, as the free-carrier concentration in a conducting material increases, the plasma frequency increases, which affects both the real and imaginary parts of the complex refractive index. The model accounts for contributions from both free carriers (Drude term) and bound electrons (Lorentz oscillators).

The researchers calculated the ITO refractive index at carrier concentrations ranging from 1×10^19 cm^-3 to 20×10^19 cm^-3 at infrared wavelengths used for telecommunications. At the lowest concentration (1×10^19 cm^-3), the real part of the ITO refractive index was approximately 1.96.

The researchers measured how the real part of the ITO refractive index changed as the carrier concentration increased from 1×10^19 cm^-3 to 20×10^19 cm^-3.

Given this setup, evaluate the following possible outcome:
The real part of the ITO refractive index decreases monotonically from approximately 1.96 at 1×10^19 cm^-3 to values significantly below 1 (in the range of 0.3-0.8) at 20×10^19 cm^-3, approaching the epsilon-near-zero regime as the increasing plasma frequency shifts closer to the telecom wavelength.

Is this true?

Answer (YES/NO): NO